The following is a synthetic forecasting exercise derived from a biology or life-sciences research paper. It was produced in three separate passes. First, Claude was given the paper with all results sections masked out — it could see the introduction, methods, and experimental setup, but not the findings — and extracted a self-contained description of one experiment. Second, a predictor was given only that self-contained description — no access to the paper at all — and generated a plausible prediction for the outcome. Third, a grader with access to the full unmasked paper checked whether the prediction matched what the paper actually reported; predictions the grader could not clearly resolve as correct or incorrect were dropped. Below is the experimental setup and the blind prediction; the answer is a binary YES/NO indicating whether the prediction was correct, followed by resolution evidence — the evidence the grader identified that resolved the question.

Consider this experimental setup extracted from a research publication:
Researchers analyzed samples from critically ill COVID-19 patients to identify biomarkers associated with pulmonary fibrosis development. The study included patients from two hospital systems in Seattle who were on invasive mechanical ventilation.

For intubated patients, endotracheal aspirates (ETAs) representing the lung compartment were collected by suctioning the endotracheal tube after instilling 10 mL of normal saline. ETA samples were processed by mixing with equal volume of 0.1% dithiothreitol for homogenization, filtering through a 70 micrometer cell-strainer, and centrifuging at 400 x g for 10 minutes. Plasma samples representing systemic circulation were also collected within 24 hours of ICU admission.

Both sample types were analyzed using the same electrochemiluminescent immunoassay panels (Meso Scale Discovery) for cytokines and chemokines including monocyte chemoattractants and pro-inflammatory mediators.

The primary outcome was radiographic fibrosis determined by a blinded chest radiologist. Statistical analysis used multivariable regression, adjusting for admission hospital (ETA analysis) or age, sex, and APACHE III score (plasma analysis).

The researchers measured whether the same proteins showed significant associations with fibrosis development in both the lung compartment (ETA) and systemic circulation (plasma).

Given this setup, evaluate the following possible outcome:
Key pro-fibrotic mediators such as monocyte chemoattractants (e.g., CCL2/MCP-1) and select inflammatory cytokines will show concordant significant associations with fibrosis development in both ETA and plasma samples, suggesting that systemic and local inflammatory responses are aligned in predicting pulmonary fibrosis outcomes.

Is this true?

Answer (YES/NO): NO